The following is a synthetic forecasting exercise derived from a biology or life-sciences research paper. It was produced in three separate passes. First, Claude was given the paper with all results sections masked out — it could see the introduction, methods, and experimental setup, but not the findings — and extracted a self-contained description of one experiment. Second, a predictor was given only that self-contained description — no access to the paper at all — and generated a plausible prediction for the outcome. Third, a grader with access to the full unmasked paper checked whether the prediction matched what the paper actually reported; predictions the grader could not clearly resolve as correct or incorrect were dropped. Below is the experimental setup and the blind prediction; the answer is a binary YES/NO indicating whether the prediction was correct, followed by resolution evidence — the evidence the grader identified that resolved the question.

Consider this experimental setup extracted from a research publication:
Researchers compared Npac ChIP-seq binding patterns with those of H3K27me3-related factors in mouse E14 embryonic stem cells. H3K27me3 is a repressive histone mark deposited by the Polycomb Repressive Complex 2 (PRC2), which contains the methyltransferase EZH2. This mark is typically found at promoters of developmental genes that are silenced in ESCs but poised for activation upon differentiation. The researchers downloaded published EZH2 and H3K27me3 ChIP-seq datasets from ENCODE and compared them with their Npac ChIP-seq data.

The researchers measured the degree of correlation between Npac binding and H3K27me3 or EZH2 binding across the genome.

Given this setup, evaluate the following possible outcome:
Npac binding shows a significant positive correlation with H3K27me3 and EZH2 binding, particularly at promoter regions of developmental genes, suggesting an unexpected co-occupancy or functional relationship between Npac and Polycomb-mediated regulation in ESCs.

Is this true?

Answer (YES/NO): NO